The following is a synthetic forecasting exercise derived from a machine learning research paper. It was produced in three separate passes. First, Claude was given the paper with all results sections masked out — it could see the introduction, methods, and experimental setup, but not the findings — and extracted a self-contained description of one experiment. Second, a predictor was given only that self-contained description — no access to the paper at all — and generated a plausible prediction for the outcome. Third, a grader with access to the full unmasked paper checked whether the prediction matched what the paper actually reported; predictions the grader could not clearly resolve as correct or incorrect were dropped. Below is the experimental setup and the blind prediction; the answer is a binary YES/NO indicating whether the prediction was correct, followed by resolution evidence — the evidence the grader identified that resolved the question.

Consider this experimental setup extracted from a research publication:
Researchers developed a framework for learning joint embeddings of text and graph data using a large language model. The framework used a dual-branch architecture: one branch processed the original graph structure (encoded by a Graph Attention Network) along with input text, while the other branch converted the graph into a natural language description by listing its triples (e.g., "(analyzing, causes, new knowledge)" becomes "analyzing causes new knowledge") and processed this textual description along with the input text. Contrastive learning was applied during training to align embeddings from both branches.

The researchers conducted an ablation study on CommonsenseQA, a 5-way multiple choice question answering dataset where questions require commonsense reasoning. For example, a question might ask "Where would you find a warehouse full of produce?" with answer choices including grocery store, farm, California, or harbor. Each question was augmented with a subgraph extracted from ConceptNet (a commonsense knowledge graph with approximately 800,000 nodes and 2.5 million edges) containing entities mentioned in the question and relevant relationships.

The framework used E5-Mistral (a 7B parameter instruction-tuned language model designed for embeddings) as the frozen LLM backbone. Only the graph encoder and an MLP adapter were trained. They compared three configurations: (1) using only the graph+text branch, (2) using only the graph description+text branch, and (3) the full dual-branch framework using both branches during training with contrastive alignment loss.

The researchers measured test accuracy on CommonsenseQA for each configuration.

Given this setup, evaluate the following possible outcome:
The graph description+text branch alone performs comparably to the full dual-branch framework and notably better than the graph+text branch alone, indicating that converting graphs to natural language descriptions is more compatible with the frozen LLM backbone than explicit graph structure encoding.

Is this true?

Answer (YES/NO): NO